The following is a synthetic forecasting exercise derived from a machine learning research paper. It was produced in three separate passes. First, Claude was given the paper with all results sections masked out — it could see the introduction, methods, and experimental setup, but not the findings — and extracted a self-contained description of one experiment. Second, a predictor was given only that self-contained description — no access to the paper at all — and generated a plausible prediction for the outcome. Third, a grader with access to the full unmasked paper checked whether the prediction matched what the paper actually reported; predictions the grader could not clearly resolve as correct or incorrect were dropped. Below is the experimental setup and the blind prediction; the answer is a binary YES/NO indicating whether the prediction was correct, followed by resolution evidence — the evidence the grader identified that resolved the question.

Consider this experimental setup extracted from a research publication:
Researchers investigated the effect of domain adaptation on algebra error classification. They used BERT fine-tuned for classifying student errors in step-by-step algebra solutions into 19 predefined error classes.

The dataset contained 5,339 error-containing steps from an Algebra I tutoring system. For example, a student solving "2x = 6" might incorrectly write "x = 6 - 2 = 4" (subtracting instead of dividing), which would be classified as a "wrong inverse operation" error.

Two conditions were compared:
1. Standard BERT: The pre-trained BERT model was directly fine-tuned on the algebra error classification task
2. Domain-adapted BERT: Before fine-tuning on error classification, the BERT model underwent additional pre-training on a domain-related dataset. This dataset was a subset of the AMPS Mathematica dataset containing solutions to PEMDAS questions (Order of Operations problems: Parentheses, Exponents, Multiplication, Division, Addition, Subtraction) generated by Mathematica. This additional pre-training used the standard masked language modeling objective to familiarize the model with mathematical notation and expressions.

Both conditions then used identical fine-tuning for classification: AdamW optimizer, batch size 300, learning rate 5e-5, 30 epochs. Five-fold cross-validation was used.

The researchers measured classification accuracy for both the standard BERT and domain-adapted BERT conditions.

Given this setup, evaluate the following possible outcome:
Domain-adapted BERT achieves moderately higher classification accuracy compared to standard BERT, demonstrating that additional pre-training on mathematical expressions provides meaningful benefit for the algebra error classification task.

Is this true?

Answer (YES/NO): NO